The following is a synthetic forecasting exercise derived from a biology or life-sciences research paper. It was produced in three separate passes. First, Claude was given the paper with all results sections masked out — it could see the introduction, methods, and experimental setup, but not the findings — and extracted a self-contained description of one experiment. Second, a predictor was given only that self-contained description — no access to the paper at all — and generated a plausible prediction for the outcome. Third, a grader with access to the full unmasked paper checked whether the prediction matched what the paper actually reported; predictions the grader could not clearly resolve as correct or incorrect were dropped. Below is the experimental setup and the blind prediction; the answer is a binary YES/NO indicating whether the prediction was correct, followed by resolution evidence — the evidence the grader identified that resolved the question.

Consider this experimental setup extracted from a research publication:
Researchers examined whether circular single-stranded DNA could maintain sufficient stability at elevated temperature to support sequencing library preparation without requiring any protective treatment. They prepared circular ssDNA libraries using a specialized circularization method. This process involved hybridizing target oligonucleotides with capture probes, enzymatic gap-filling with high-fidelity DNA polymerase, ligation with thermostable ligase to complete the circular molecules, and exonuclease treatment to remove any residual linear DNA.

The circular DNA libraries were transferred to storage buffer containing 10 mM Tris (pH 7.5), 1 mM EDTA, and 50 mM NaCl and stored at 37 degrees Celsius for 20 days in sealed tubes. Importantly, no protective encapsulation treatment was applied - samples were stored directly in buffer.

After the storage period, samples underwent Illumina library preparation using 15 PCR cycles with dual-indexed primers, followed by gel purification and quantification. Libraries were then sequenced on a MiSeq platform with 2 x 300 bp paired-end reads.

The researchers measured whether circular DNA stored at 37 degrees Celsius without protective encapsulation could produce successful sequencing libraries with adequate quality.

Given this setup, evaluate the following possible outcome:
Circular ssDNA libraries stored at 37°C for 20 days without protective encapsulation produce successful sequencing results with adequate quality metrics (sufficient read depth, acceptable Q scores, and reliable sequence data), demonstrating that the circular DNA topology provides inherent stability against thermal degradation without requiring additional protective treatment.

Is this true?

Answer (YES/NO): YES